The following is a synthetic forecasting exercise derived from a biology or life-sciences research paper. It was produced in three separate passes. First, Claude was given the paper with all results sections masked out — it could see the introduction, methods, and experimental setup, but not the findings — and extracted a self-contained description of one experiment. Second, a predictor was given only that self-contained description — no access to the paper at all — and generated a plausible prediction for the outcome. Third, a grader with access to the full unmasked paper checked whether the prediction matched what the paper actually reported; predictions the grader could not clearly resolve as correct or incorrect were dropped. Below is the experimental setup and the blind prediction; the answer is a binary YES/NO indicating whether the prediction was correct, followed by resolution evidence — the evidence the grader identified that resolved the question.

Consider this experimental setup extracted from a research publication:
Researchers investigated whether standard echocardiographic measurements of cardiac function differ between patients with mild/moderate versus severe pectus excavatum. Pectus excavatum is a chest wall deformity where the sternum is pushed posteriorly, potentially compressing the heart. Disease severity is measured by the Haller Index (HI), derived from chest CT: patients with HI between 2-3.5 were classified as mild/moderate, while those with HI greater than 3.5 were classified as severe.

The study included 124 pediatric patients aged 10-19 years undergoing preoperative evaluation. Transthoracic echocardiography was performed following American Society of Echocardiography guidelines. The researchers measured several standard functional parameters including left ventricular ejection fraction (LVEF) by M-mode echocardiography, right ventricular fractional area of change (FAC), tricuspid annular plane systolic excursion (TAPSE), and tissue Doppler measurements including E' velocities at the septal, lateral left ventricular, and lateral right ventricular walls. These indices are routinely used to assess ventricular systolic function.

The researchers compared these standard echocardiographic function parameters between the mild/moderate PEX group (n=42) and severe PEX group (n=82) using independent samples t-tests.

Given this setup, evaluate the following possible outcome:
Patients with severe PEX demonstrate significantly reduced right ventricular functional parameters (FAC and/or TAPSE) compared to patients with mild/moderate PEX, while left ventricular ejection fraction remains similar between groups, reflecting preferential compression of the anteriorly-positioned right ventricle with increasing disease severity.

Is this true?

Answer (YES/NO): NO